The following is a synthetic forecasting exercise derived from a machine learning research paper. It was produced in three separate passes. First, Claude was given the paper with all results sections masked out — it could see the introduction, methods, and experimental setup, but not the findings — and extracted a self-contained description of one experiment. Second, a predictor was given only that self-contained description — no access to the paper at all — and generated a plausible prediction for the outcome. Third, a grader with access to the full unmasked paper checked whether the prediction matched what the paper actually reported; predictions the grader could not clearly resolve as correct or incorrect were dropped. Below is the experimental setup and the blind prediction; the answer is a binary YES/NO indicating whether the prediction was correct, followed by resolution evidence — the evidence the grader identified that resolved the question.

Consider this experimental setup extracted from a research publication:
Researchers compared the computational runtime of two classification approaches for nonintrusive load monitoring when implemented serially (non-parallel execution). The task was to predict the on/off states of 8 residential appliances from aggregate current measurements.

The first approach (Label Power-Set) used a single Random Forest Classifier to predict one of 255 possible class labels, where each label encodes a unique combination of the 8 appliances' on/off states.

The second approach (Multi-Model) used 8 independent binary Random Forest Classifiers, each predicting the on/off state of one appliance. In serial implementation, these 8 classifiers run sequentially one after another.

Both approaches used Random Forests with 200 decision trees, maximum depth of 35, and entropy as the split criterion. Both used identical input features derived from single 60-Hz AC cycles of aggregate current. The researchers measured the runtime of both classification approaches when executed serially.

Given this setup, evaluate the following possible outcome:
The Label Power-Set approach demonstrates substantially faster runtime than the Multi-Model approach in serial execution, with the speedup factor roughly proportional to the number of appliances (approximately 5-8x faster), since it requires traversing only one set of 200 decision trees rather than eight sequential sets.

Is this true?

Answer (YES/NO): NO